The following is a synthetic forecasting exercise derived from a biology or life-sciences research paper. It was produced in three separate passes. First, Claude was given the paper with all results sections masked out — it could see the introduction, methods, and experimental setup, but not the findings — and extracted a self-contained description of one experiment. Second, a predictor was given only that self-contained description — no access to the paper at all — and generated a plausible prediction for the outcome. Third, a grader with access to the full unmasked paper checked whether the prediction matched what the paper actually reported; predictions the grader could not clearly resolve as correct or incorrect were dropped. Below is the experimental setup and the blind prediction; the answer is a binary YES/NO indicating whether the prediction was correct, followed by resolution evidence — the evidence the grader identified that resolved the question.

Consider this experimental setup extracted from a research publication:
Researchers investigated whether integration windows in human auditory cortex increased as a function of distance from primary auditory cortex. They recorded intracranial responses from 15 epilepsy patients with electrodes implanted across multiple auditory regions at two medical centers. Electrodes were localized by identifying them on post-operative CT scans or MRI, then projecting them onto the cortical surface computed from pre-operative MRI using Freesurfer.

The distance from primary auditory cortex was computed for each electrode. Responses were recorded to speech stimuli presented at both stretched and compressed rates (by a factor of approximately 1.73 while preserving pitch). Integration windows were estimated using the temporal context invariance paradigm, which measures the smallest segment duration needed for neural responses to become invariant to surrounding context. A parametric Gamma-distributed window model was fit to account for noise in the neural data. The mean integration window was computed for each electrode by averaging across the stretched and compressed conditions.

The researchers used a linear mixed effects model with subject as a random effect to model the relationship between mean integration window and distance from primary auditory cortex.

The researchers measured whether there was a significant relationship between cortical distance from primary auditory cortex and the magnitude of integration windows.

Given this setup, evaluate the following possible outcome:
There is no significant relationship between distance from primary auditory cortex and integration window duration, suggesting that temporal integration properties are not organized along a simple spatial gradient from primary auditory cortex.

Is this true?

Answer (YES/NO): NO